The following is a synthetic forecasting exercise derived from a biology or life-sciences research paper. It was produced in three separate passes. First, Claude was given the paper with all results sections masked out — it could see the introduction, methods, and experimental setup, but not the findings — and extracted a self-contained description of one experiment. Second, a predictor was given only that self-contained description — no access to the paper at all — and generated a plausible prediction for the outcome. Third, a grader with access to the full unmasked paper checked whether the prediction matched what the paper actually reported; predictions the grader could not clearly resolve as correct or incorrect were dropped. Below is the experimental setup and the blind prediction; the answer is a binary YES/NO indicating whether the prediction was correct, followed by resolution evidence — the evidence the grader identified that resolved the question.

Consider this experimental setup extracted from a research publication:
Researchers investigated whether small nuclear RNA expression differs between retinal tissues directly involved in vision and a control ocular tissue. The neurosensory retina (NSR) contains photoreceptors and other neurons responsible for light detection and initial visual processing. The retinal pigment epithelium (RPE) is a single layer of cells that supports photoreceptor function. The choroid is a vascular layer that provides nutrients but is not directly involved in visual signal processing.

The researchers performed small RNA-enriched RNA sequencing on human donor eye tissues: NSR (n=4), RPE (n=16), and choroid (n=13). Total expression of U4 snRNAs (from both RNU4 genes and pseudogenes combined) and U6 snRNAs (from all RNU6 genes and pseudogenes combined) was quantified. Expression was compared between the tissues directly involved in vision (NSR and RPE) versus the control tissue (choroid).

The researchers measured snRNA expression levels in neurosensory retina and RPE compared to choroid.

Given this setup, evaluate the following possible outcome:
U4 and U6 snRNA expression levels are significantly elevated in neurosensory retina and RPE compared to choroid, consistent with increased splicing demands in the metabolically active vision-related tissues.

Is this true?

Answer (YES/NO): YES